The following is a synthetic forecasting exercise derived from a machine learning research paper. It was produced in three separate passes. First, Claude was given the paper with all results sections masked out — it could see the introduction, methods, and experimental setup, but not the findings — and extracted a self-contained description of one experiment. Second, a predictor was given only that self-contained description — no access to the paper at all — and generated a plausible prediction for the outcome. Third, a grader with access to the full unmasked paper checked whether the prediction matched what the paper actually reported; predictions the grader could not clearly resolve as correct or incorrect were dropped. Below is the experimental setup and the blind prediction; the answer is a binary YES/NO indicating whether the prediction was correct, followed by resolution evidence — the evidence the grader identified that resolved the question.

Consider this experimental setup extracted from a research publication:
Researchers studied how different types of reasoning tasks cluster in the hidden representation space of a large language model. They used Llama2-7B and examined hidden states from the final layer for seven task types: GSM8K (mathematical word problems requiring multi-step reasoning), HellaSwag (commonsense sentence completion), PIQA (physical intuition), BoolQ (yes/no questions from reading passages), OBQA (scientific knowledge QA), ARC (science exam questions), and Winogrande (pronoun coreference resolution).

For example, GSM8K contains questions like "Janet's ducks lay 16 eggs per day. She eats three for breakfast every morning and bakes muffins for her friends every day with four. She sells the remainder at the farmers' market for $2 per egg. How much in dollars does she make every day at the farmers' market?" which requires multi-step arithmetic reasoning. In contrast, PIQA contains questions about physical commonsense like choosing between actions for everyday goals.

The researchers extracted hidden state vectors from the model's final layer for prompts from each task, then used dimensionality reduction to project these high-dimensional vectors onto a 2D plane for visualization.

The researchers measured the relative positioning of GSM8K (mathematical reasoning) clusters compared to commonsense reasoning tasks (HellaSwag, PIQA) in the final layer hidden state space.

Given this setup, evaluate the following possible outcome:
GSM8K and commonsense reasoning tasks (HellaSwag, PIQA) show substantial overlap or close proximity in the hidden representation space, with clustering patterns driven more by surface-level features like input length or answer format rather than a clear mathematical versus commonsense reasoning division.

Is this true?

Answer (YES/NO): NO